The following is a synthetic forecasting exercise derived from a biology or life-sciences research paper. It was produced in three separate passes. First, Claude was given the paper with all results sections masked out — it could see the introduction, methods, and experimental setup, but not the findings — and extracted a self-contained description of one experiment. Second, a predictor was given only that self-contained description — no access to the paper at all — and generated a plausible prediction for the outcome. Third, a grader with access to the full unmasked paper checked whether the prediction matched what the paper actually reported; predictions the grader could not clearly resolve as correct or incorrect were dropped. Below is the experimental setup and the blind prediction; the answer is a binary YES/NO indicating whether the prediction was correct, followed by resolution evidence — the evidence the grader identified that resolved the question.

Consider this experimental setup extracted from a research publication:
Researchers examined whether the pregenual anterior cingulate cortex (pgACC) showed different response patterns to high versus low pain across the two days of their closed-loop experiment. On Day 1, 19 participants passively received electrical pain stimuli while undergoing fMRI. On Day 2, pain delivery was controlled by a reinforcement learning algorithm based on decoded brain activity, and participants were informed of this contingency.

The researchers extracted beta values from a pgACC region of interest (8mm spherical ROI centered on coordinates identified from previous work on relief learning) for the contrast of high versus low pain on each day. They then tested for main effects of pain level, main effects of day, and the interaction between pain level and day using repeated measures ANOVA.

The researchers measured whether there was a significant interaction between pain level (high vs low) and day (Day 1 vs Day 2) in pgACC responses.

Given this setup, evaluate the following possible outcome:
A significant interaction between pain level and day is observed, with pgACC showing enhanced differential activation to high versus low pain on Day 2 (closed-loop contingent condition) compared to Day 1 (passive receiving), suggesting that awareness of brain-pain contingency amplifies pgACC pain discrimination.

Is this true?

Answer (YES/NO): NO